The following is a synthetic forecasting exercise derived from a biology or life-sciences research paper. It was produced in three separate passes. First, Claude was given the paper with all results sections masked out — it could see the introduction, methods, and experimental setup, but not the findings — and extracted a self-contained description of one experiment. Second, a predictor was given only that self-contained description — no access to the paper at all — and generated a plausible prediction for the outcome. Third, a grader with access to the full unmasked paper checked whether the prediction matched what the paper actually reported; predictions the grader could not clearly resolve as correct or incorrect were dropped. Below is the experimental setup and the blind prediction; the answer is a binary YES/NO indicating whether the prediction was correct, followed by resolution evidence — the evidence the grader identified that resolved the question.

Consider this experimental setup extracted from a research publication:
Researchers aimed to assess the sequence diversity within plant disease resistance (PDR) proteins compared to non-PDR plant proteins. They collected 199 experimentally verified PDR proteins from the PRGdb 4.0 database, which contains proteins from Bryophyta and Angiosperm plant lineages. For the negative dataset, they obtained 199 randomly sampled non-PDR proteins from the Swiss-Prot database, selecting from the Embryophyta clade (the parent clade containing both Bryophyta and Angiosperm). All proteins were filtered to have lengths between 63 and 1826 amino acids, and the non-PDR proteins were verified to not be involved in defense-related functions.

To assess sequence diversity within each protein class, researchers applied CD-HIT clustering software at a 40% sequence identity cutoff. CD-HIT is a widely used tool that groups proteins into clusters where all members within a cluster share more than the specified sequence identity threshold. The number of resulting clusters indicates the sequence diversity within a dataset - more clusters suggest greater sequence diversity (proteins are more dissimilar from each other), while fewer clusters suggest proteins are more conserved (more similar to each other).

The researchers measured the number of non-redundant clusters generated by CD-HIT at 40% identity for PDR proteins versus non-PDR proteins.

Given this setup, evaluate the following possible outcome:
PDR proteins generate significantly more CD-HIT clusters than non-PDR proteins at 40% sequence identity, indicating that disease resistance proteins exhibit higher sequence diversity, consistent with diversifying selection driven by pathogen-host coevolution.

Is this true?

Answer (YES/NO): NO